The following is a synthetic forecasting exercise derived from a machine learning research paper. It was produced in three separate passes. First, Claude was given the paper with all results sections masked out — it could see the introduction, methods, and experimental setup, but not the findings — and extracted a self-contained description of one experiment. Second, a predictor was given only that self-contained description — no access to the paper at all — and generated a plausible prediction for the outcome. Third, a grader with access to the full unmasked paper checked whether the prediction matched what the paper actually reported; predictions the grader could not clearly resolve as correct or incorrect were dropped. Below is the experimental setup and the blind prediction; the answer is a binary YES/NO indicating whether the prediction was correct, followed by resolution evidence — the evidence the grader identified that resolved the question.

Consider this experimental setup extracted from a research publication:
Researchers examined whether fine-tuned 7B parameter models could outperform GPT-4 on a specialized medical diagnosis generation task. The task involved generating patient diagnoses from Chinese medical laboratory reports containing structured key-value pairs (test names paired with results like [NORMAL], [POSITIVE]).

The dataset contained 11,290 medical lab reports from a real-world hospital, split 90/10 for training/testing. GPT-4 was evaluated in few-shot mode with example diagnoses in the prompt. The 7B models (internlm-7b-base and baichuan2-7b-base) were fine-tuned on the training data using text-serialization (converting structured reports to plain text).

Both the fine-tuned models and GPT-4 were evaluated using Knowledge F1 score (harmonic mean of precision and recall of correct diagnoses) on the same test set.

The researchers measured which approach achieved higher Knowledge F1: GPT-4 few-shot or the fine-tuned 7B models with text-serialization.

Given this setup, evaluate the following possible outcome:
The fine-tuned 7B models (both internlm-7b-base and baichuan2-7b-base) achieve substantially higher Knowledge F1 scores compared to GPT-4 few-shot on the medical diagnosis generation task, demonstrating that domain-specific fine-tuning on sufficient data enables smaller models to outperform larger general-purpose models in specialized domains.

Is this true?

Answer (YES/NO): YES